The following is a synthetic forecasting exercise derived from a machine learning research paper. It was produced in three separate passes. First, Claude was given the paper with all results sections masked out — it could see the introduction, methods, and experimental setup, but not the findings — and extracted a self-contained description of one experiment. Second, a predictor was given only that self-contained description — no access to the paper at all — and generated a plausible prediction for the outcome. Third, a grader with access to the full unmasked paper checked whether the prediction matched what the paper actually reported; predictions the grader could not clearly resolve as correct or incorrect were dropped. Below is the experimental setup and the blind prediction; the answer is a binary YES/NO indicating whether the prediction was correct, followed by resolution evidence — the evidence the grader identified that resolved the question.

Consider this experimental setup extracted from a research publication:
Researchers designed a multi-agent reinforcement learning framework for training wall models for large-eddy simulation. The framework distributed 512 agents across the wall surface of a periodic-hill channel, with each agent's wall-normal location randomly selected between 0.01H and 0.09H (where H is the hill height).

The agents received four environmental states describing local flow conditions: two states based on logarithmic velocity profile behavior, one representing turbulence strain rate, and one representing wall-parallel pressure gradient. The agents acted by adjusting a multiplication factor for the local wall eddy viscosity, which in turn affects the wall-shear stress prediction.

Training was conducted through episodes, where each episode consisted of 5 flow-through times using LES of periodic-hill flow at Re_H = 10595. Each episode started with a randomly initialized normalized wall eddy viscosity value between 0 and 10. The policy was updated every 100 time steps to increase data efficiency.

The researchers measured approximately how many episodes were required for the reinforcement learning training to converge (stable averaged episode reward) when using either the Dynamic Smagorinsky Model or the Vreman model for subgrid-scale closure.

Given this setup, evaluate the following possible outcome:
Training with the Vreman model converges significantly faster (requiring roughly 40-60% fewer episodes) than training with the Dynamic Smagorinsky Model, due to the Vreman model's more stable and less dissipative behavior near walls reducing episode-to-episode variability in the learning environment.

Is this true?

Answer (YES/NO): NO